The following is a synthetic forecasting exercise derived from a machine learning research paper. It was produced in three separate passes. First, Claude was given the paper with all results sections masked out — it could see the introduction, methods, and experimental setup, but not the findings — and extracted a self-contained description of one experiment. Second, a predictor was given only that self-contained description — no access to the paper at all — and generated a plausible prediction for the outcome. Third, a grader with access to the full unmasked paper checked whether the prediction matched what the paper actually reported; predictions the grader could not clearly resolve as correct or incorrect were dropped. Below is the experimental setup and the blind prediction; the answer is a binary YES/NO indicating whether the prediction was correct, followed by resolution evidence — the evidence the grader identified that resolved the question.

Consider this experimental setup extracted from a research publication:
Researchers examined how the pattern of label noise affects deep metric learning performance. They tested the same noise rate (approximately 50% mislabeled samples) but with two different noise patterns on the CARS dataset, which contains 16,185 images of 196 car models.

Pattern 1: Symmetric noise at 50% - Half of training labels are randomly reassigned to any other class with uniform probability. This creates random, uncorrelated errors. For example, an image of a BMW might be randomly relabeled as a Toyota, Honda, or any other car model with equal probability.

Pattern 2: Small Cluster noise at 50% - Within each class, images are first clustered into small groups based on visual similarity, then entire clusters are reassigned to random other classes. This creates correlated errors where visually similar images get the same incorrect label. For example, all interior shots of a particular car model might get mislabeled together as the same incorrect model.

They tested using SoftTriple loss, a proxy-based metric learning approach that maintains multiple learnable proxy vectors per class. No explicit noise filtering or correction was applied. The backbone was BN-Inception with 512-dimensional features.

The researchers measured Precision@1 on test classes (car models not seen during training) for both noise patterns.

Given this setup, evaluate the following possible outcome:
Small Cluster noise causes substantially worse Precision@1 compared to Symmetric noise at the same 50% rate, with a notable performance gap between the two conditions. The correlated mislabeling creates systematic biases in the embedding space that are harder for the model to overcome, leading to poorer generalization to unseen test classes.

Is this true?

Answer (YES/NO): NO